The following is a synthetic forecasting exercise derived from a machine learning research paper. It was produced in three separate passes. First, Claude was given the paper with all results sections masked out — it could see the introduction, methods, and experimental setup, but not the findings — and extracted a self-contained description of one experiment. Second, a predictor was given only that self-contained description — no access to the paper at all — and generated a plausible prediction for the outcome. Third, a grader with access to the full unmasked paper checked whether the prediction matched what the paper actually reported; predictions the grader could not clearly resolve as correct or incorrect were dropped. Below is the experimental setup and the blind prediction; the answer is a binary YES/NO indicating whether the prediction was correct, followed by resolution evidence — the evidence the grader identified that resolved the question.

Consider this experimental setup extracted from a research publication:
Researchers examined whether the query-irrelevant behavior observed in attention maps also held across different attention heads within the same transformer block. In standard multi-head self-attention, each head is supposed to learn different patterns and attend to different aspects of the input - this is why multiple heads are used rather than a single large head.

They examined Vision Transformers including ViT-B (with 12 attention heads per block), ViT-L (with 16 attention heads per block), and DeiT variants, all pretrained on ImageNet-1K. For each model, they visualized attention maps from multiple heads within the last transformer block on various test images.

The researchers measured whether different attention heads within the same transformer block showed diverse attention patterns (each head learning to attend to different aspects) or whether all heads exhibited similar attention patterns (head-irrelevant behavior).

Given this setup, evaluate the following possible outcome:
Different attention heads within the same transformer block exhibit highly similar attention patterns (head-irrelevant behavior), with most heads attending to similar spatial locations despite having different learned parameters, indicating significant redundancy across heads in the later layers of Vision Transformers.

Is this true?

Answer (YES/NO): YES